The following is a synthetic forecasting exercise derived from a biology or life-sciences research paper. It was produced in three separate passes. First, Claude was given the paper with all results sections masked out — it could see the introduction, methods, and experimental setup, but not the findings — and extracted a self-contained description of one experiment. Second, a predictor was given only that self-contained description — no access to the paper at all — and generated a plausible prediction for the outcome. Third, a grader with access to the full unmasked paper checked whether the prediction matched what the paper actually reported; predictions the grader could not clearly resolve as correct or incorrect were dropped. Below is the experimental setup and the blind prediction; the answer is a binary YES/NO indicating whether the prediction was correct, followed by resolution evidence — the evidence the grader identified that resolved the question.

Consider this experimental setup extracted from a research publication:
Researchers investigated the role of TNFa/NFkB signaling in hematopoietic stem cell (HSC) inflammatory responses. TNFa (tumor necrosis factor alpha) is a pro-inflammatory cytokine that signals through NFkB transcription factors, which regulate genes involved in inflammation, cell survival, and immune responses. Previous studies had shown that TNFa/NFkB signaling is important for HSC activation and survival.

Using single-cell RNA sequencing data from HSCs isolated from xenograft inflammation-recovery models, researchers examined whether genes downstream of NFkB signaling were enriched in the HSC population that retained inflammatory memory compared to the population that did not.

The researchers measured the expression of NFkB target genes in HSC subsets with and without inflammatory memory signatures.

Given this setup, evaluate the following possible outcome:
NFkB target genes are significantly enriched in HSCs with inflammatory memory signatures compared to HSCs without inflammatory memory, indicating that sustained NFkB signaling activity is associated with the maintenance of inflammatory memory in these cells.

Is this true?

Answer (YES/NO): YES